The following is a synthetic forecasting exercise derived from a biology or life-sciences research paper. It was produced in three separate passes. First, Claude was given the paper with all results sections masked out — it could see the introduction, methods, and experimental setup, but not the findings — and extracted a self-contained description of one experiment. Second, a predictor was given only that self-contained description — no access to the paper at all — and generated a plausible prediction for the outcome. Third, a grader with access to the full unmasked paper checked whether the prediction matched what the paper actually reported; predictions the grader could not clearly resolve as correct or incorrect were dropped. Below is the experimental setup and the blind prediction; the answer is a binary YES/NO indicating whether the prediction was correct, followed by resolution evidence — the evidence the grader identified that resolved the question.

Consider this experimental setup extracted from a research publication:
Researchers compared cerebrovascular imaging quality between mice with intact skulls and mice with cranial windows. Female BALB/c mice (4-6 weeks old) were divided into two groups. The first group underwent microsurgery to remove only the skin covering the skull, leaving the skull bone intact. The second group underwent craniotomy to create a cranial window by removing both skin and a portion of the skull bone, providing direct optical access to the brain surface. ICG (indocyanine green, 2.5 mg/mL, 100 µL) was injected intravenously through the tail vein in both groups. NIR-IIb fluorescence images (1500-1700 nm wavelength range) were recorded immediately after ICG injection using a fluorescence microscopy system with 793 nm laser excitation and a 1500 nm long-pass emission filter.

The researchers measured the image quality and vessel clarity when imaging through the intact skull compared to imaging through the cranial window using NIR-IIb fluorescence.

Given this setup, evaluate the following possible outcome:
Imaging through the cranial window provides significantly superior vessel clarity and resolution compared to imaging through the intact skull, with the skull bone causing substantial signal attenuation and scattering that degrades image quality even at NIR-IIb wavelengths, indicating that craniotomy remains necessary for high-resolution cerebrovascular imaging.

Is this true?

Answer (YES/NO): YES